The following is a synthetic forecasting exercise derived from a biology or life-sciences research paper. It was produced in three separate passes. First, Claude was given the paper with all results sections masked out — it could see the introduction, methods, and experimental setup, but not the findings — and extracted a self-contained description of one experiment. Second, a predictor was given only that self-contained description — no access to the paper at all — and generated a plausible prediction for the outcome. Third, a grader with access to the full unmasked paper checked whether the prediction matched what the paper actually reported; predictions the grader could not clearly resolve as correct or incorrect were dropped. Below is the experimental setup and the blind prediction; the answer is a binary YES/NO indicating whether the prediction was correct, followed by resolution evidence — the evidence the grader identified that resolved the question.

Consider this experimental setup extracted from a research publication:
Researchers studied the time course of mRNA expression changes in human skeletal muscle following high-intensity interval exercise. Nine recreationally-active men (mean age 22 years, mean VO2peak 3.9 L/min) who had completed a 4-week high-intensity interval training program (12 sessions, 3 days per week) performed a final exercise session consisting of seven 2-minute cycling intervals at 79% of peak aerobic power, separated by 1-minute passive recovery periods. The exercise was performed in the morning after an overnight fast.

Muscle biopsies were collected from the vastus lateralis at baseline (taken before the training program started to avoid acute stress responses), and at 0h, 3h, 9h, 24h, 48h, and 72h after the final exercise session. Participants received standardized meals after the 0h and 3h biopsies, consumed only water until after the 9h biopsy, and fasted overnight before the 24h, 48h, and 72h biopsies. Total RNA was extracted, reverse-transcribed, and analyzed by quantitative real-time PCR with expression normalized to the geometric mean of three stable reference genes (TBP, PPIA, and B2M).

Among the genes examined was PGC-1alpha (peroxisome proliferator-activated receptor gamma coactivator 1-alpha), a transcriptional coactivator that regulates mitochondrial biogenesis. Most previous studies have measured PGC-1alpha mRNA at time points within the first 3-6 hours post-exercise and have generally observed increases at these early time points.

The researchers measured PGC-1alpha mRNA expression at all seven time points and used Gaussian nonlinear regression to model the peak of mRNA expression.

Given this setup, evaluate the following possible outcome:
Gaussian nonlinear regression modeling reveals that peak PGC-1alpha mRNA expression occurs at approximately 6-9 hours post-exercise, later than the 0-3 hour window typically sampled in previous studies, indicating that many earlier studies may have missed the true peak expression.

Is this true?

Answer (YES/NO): NO